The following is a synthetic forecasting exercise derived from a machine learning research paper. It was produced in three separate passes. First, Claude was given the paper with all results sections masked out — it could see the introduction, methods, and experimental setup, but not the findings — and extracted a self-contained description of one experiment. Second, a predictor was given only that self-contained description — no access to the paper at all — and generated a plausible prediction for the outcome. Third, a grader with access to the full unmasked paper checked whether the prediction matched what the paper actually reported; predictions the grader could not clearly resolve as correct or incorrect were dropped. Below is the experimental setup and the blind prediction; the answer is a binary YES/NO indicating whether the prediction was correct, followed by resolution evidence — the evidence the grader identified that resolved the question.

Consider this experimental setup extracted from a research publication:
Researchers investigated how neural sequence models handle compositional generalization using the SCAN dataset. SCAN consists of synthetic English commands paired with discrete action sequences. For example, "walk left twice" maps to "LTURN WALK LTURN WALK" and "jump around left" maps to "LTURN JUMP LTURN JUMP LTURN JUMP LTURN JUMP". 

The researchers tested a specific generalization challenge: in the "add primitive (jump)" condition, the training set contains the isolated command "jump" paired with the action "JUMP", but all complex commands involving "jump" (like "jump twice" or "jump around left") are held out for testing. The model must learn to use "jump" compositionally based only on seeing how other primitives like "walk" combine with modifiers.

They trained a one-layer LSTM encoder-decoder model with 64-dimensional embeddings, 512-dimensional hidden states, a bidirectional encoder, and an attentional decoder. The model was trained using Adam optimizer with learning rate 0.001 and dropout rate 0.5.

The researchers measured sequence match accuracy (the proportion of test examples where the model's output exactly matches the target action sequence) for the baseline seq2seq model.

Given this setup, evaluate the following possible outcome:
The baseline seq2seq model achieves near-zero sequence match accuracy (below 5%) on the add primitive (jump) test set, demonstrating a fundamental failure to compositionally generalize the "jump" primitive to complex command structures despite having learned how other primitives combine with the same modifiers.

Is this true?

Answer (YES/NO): YES